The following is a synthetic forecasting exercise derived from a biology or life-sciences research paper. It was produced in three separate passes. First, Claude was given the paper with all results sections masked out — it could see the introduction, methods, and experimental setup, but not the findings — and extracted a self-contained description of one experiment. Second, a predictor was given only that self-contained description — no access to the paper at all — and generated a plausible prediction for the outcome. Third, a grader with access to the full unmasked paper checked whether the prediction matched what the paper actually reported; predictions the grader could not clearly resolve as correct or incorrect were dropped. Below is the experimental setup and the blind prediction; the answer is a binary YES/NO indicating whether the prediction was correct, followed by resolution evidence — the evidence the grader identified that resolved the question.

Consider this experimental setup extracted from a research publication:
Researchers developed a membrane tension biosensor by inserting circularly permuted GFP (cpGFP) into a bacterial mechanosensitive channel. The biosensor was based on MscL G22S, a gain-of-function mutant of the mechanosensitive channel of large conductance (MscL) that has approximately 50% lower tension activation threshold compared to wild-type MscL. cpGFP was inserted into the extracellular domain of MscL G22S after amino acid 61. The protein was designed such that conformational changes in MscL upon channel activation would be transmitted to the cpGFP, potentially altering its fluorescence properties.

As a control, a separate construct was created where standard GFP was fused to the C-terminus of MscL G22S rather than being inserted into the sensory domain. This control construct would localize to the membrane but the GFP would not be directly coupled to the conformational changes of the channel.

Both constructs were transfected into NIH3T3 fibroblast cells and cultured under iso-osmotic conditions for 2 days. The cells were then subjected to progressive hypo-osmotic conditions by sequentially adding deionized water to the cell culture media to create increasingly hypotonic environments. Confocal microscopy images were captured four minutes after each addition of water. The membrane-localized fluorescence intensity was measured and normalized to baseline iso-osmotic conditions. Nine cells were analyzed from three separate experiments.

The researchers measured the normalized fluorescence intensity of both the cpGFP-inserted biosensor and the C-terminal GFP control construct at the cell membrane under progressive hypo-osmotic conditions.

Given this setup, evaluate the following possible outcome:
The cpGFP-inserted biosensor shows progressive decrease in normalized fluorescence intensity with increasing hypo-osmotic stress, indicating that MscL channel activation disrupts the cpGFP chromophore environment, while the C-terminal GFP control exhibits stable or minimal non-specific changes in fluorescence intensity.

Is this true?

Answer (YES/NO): YES